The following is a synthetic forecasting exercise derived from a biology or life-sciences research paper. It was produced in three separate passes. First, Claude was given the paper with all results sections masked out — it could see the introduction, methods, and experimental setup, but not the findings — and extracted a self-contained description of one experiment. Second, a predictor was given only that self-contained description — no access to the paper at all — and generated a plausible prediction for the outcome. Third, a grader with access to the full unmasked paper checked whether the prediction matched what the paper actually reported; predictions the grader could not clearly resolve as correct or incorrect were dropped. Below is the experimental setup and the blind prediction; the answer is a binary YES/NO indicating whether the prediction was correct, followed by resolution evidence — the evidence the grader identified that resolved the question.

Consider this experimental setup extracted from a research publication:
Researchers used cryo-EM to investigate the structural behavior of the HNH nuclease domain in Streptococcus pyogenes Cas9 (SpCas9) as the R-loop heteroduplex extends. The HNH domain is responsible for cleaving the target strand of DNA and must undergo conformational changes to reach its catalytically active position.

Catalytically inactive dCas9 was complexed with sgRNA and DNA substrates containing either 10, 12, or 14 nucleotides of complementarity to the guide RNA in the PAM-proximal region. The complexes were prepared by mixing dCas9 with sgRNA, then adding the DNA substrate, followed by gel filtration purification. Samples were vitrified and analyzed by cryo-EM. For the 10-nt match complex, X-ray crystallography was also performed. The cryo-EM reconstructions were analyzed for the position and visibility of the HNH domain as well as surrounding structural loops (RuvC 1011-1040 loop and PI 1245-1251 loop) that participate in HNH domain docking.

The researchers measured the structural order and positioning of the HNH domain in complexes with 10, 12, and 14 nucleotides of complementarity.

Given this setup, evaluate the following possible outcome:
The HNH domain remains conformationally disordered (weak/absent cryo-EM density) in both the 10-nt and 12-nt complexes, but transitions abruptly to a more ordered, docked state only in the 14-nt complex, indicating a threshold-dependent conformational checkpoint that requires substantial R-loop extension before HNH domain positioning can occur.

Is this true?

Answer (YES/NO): NO